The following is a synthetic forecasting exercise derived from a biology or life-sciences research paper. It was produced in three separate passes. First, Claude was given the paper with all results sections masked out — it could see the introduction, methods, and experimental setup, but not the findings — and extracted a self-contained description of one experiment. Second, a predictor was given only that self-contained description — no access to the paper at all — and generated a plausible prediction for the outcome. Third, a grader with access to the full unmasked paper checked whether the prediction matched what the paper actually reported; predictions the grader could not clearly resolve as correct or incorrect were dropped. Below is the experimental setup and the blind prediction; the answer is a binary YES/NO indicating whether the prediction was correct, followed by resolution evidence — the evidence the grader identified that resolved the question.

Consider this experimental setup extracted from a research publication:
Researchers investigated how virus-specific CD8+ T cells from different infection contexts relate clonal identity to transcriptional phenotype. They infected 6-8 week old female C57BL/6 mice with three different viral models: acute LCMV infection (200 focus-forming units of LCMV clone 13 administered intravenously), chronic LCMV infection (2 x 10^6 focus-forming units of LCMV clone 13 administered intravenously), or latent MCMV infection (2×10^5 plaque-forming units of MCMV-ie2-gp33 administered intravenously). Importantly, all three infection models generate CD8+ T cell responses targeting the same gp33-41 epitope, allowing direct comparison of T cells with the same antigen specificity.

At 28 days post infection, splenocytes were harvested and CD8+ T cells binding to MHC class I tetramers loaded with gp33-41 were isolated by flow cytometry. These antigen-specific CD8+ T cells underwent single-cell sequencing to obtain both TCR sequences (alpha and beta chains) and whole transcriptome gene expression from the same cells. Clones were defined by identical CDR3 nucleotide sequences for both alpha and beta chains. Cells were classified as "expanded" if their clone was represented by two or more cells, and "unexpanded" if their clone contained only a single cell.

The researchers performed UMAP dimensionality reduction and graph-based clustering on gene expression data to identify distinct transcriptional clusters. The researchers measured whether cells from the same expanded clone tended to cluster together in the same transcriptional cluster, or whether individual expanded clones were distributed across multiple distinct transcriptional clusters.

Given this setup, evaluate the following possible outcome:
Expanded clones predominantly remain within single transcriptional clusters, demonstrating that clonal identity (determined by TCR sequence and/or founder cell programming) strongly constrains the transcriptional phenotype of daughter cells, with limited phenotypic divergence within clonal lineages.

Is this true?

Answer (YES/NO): NO